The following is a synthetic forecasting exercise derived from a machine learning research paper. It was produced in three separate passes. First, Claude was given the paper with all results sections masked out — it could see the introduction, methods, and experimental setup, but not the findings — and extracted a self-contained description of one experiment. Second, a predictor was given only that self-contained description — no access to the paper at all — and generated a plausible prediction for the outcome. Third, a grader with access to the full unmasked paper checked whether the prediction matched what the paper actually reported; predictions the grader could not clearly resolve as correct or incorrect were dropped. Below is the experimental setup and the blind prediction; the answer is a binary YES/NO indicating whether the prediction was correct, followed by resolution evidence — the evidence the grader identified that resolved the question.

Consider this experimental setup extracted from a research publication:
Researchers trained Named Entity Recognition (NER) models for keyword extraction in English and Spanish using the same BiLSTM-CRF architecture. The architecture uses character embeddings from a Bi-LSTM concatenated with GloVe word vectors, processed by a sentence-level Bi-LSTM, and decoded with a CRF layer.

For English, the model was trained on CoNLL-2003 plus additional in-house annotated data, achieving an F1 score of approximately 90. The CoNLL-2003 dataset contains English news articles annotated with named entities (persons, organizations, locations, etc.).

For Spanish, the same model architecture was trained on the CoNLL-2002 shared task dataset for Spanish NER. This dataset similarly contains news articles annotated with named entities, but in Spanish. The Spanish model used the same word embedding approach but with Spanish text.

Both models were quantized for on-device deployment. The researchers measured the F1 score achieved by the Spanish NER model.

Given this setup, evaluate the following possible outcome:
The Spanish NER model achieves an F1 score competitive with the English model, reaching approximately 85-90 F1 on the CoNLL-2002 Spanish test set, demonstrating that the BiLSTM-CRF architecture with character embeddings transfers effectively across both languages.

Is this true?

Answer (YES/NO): NO